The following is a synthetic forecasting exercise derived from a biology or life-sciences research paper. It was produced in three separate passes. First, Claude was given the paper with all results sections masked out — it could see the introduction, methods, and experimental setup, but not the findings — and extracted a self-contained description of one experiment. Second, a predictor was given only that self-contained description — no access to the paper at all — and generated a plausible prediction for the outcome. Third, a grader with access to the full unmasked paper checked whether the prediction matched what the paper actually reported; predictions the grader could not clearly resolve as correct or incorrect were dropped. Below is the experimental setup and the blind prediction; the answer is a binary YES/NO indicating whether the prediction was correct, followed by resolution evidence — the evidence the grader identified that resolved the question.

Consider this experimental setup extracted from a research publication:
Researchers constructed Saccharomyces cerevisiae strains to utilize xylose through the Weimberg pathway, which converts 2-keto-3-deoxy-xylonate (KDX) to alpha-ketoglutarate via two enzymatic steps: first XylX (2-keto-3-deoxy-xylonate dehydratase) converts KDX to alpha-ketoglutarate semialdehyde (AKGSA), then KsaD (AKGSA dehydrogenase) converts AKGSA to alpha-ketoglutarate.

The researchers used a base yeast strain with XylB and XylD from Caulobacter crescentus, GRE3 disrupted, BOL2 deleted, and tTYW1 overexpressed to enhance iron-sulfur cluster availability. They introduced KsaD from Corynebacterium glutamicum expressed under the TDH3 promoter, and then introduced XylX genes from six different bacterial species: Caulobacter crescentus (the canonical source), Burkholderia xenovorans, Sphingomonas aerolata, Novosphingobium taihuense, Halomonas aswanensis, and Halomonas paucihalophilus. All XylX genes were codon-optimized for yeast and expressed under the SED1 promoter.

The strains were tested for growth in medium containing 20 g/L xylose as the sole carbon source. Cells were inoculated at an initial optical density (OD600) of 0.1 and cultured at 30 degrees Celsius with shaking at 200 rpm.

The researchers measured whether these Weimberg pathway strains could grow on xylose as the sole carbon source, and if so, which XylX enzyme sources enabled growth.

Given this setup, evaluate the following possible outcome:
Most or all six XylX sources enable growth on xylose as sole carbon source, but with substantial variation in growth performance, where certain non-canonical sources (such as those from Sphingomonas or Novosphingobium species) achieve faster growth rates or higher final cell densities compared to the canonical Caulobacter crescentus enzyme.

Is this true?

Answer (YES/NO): NO